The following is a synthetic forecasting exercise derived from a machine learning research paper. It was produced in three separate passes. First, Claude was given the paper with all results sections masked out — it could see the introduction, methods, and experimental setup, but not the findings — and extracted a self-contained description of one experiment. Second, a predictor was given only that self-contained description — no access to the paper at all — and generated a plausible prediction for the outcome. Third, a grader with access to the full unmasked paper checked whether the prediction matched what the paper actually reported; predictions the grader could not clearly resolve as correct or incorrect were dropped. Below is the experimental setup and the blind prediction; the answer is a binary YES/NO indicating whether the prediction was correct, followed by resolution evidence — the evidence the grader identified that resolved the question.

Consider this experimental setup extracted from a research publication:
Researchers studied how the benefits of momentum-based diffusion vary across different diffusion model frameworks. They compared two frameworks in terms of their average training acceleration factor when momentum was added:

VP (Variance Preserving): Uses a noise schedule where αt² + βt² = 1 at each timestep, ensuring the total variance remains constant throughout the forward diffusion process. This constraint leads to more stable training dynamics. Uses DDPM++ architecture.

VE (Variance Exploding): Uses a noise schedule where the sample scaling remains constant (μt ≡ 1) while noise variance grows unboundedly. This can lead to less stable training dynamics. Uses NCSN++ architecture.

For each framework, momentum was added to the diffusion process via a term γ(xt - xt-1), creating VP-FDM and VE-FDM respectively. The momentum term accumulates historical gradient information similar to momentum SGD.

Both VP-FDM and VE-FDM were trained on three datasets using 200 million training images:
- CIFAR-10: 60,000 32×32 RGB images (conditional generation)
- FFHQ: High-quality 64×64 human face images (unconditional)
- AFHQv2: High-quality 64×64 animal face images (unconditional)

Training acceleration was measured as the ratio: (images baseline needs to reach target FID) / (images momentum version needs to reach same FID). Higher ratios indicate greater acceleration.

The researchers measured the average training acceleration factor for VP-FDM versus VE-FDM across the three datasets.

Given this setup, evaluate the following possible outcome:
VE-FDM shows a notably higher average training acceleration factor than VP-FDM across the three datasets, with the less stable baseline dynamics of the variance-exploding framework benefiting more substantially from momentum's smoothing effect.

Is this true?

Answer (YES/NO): YES